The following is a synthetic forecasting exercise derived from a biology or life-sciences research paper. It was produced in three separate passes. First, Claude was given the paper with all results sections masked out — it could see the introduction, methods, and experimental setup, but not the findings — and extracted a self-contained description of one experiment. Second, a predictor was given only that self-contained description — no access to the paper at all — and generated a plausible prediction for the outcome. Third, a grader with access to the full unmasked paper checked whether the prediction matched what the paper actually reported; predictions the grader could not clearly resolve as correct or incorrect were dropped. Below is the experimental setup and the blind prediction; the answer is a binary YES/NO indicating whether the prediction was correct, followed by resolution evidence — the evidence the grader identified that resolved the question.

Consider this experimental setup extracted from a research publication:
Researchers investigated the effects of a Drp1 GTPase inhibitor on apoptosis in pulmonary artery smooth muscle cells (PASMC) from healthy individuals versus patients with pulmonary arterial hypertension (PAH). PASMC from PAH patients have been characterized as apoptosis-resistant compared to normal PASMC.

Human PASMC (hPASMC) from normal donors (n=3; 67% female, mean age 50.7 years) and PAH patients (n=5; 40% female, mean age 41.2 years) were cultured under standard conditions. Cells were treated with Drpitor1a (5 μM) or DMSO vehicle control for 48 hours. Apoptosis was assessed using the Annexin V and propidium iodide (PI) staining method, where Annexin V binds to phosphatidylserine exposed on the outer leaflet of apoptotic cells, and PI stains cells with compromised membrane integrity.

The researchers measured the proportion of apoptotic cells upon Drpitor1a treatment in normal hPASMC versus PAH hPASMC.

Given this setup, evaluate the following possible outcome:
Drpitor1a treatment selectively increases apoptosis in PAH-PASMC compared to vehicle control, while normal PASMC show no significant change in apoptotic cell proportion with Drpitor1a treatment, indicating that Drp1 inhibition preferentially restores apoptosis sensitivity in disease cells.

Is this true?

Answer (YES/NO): YES